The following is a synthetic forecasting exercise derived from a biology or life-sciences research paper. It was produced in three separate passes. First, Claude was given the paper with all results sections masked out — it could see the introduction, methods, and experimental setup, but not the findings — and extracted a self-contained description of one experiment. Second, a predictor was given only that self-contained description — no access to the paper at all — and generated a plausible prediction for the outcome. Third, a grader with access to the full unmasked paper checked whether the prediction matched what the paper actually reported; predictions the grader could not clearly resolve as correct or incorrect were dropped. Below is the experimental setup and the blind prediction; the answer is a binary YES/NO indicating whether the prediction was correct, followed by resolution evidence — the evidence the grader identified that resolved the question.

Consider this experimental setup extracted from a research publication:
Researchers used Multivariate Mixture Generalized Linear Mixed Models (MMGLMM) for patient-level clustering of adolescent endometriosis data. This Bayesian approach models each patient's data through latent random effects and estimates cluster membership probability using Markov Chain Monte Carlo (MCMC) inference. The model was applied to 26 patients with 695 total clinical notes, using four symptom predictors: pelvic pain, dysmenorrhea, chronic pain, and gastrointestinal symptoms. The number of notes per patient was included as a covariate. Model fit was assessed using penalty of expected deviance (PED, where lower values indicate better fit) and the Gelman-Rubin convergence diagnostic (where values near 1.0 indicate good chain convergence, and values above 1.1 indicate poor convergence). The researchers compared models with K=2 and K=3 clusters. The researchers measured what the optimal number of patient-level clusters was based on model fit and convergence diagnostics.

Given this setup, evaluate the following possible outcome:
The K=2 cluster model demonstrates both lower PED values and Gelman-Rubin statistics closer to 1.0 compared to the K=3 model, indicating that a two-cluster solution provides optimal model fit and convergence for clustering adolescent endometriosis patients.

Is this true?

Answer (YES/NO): YES